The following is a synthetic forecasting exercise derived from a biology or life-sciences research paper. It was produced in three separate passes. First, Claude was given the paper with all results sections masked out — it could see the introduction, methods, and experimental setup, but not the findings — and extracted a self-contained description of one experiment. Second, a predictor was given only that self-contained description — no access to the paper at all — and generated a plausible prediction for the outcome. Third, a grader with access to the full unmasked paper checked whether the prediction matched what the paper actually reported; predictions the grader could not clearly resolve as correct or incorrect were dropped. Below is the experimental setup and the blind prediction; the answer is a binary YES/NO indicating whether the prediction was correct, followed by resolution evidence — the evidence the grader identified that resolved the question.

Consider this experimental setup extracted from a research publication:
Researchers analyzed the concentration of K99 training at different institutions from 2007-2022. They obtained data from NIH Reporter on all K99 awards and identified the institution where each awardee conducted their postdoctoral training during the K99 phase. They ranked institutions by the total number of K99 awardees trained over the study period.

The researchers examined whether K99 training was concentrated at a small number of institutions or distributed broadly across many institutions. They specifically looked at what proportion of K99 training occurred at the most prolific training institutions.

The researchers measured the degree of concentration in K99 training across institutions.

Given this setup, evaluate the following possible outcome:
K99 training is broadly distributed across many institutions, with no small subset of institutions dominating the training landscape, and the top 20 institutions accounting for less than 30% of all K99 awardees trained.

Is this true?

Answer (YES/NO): NO